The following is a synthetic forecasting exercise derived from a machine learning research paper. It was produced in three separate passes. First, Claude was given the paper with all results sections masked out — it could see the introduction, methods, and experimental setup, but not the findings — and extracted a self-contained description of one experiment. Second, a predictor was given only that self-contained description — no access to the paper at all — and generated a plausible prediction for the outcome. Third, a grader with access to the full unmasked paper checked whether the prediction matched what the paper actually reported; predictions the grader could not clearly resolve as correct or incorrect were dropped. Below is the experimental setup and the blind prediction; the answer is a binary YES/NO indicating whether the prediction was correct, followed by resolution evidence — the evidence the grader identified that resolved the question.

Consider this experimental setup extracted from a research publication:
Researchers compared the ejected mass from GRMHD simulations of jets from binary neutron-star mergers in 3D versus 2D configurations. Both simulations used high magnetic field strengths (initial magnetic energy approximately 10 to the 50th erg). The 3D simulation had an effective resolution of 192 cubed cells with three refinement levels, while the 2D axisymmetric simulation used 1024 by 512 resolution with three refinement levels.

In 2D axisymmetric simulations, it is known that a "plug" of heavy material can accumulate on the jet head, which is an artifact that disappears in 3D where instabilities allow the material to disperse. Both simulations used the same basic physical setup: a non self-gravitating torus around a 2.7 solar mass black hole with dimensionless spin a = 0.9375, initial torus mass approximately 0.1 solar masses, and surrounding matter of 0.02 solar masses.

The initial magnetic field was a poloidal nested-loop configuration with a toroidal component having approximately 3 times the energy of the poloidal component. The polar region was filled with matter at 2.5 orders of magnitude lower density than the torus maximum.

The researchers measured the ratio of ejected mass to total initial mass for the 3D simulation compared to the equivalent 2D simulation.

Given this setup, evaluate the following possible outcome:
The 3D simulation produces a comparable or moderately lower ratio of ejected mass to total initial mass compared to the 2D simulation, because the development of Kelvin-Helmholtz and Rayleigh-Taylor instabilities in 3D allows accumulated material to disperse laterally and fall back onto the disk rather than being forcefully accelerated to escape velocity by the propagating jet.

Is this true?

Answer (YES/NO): YES